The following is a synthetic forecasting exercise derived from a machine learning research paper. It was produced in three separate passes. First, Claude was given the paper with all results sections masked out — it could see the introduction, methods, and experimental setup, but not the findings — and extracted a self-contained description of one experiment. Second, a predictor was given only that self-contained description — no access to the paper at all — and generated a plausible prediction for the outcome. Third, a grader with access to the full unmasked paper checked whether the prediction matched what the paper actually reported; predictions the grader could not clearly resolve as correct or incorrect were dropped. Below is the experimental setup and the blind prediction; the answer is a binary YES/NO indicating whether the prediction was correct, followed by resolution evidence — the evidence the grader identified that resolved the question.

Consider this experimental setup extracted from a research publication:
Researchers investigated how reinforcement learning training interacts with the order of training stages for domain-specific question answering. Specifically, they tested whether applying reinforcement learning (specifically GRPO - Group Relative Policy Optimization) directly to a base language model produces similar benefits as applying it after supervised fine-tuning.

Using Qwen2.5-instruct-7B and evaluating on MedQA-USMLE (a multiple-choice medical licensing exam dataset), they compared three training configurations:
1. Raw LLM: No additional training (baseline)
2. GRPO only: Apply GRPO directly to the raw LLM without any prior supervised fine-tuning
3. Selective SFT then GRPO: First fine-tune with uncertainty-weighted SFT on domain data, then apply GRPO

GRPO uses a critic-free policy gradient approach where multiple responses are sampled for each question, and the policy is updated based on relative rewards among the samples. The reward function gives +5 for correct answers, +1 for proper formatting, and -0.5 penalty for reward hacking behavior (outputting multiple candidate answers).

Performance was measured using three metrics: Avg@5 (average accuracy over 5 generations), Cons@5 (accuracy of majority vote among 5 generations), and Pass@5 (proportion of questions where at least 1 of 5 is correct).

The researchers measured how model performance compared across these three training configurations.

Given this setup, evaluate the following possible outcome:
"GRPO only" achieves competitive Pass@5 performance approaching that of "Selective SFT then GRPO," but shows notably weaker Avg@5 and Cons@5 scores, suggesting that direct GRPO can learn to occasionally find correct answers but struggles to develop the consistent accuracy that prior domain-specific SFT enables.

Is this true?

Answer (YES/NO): NO